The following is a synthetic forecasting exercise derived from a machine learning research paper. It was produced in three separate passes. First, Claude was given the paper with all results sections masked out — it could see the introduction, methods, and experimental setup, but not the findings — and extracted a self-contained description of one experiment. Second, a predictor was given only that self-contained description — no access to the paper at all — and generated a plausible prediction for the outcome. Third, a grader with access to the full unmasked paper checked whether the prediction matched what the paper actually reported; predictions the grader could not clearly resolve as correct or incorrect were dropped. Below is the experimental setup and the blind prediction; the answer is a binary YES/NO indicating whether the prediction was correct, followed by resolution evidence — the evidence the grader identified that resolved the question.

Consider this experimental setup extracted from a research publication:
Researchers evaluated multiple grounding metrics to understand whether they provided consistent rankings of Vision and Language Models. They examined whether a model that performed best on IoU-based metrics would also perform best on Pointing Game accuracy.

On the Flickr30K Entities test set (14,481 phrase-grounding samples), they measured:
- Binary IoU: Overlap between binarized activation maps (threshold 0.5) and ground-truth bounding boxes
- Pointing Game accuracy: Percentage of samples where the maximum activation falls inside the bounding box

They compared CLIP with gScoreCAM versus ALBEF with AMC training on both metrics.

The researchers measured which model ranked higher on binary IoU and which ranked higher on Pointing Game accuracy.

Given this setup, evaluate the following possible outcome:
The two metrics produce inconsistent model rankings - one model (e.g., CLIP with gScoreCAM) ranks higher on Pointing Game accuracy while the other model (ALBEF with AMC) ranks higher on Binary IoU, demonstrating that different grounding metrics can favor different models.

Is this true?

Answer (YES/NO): NO